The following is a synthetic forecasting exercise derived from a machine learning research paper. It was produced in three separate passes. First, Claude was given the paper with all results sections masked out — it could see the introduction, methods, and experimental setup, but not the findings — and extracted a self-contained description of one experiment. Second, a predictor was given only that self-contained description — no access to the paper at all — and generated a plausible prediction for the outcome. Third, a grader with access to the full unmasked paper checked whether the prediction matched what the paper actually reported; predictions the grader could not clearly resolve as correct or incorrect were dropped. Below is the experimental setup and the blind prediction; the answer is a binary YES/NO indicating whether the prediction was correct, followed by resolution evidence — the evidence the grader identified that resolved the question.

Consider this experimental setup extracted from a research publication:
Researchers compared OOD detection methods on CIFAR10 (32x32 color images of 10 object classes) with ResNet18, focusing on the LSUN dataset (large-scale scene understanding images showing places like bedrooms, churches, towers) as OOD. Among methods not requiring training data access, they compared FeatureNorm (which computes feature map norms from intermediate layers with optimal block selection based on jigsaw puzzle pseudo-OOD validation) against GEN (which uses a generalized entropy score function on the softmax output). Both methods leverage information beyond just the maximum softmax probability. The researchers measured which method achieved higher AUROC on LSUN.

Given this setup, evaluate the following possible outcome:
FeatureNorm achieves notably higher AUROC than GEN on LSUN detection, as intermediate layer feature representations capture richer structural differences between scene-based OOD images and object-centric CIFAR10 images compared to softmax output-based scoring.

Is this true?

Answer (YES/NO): YES